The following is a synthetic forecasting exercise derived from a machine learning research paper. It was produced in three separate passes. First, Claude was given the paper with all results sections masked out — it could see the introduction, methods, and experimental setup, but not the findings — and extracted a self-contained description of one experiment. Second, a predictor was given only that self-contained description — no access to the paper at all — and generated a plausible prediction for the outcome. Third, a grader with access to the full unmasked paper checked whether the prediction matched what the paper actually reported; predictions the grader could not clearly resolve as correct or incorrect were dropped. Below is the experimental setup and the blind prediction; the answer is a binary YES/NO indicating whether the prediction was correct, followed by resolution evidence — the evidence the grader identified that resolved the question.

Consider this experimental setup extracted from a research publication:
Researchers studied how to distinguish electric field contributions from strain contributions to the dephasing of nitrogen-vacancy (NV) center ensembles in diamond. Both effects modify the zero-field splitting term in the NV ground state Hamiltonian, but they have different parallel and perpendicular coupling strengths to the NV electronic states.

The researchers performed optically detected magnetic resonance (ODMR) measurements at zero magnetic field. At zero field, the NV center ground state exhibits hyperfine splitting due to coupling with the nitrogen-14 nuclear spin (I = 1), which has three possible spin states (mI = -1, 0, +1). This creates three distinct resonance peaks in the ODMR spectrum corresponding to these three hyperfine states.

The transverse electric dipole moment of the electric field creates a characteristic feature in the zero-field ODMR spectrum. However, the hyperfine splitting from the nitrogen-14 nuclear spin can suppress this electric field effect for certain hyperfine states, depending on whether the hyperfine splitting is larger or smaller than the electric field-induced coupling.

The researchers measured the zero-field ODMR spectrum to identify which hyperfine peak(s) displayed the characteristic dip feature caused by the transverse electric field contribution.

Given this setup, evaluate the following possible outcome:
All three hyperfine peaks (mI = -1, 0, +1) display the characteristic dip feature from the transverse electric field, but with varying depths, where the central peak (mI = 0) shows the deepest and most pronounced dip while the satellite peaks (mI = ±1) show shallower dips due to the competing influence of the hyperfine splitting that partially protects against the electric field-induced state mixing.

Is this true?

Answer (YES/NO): NO